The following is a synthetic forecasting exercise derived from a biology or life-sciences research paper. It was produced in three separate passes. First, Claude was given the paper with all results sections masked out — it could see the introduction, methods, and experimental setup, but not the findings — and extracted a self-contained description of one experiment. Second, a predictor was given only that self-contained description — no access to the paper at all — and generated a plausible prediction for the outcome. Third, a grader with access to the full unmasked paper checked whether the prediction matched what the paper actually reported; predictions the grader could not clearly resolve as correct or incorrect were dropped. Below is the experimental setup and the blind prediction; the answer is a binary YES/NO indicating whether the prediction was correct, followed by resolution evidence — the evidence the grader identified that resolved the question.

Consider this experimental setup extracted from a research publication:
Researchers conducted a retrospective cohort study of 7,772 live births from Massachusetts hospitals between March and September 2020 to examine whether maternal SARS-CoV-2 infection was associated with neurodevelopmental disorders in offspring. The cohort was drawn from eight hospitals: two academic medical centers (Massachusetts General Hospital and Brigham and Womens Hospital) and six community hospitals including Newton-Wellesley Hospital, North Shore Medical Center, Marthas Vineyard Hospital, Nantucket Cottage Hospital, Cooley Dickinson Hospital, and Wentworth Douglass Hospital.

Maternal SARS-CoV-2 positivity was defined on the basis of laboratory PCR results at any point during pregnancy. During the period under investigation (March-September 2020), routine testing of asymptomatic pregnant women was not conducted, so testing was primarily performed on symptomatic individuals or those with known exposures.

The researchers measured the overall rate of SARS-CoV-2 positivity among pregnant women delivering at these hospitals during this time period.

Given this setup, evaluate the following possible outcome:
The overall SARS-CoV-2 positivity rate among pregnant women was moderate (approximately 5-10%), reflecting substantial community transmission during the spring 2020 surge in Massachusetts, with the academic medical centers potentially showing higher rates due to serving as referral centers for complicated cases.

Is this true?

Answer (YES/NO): NO